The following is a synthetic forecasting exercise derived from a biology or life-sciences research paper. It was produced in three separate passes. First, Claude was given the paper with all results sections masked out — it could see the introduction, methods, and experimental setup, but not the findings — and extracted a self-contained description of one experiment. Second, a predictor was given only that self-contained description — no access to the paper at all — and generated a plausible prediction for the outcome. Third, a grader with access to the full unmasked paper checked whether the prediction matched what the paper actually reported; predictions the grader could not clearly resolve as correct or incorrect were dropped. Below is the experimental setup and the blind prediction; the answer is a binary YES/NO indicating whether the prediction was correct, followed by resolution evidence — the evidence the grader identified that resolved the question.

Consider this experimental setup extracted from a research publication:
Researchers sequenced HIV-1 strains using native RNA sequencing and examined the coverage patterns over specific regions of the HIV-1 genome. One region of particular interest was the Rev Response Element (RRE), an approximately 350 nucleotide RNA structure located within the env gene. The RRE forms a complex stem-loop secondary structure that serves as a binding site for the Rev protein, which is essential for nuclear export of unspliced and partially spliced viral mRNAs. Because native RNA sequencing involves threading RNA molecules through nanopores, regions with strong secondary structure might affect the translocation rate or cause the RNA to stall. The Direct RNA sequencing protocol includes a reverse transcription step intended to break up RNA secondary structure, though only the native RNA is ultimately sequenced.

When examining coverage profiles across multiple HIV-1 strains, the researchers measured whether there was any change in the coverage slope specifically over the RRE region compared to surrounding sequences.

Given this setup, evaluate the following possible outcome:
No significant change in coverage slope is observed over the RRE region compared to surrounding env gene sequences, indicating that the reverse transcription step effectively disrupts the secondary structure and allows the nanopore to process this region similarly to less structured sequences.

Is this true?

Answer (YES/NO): NO